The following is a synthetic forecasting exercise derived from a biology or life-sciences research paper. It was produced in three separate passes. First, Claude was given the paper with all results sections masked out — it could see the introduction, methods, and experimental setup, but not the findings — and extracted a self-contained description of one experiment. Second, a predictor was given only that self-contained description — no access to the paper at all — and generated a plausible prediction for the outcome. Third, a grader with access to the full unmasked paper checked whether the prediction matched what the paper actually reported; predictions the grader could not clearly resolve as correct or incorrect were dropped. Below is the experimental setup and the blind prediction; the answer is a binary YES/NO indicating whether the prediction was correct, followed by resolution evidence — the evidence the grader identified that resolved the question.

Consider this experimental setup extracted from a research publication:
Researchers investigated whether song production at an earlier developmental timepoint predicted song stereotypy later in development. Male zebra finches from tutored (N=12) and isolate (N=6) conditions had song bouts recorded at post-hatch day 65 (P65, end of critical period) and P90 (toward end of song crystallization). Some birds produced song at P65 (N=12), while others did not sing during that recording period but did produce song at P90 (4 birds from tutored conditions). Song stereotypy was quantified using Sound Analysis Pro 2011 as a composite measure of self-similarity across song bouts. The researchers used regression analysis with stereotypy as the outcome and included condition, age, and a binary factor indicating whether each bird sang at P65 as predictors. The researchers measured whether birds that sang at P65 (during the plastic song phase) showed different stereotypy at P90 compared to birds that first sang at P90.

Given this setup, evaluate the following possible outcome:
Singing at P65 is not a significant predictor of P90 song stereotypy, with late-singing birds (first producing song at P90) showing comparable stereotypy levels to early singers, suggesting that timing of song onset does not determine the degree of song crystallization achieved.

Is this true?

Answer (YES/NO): NO